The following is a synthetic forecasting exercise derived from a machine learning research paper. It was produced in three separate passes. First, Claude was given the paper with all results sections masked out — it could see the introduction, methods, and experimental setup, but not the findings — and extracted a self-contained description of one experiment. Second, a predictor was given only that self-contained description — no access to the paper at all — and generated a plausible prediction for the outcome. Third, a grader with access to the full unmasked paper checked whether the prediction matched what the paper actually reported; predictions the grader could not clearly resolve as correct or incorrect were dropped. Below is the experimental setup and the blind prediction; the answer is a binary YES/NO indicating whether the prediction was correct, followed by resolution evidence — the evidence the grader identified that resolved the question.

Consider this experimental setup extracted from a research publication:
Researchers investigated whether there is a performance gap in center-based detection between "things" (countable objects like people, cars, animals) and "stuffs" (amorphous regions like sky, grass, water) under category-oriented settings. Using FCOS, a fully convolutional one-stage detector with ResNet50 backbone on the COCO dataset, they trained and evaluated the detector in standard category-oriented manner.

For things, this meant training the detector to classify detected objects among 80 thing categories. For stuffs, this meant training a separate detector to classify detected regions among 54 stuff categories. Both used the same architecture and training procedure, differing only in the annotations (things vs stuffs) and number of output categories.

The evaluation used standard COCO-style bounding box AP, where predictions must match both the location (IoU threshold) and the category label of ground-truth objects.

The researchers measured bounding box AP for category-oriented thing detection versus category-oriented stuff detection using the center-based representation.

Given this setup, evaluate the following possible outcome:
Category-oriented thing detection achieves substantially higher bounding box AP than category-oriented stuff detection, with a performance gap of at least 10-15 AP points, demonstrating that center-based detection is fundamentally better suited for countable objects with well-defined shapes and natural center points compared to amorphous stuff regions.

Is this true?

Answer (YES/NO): YES